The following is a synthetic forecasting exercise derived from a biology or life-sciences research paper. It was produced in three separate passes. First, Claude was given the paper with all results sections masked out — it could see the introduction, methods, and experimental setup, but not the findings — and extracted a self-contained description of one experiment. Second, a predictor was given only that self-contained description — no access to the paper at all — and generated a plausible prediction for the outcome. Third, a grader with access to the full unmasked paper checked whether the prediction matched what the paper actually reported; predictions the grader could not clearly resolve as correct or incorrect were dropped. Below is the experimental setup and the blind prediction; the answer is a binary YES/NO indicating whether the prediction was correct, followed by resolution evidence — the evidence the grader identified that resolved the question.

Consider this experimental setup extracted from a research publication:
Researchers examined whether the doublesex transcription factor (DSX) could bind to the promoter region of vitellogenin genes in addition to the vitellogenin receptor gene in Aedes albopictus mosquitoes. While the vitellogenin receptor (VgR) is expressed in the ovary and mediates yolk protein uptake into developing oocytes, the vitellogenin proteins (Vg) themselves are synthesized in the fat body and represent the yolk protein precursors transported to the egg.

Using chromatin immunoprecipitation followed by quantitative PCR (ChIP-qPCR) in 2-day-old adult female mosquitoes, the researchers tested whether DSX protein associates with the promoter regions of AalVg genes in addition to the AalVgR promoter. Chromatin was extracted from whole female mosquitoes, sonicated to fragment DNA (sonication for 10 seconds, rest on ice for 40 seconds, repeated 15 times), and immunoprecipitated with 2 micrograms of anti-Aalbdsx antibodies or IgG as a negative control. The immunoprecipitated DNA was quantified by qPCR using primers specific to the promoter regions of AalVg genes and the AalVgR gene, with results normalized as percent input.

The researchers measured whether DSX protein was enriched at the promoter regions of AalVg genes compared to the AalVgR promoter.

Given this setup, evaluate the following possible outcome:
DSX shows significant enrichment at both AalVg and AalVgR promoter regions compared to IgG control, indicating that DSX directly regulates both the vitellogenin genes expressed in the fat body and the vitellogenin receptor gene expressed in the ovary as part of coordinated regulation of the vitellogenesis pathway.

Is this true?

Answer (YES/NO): YES